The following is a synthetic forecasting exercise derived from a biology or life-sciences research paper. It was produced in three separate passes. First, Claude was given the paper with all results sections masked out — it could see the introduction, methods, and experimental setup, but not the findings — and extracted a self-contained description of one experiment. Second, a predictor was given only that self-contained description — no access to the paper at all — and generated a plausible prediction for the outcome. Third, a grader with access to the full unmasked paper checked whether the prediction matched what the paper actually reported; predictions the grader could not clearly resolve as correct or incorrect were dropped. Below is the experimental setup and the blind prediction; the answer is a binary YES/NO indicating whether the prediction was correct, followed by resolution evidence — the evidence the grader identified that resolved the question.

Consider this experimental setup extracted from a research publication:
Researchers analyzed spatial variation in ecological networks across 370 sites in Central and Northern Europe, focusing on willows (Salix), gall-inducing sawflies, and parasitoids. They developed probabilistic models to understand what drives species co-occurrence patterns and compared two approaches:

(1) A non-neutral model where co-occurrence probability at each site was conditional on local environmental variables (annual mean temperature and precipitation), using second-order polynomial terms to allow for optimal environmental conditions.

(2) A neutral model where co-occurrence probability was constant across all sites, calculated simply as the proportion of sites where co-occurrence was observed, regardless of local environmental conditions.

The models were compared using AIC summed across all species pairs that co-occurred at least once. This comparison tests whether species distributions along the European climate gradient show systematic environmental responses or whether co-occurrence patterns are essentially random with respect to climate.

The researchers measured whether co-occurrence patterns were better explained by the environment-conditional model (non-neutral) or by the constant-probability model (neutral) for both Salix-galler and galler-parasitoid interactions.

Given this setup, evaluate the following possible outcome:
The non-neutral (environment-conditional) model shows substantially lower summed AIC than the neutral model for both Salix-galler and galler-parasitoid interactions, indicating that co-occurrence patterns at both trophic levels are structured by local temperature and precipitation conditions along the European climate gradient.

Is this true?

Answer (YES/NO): YES